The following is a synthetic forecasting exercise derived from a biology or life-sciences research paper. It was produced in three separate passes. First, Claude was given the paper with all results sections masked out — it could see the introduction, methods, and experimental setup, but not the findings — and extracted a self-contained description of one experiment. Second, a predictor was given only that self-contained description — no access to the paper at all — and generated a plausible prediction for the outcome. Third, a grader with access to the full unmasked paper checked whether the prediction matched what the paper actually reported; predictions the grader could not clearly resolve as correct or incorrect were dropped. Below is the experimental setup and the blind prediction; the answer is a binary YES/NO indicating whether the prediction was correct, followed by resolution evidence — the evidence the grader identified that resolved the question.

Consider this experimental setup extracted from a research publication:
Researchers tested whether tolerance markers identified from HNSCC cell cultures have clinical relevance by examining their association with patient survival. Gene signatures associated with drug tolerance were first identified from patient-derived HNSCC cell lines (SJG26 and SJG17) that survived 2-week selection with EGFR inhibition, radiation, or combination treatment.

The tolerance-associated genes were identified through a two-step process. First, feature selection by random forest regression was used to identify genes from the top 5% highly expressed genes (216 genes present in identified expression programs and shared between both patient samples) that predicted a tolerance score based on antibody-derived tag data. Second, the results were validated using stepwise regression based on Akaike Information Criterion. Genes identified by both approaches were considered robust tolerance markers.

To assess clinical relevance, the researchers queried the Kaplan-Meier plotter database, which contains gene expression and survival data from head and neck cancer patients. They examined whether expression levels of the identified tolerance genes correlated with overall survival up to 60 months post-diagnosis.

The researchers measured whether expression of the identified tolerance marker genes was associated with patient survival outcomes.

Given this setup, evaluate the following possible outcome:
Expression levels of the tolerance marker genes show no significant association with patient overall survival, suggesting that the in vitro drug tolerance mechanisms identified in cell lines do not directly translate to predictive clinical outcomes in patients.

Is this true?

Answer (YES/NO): NO